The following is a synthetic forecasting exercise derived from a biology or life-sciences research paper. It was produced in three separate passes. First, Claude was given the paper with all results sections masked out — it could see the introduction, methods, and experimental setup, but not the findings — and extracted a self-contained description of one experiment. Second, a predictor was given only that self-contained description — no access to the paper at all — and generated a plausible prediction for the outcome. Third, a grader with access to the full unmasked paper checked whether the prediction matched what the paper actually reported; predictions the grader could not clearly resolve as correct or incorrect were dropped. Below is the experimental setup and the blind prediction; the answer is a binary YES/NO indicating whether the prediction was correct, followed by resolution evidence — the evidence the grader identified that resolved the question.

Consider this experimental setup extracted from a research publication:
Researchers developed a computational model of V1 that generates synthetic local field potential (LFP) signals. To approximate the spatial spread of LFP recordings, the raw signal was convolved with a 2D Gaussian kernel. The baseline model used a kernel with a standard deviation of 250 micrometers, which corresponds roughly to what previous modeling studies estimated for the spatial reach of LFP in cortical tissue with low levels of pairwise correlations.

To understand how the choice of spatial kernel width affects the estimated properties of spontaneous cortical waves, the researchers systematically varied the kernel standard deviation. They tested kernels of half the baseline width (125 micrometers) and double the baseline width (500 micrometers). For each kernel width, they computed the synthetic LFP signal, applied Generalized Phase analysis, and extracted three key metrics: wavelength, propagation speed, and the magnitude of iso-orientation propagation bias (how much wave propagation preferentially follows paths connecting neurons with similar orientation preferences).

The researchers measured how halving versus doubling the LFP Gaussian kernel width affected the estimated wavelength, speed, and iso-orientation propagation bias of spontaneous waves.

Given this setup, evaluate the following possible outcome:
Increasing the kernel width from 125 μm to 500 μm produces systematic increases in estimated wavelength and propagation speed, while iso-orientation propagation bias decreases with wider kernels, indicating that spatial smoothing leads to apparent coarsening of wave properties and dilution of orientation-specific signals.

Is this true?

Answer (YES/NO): YES